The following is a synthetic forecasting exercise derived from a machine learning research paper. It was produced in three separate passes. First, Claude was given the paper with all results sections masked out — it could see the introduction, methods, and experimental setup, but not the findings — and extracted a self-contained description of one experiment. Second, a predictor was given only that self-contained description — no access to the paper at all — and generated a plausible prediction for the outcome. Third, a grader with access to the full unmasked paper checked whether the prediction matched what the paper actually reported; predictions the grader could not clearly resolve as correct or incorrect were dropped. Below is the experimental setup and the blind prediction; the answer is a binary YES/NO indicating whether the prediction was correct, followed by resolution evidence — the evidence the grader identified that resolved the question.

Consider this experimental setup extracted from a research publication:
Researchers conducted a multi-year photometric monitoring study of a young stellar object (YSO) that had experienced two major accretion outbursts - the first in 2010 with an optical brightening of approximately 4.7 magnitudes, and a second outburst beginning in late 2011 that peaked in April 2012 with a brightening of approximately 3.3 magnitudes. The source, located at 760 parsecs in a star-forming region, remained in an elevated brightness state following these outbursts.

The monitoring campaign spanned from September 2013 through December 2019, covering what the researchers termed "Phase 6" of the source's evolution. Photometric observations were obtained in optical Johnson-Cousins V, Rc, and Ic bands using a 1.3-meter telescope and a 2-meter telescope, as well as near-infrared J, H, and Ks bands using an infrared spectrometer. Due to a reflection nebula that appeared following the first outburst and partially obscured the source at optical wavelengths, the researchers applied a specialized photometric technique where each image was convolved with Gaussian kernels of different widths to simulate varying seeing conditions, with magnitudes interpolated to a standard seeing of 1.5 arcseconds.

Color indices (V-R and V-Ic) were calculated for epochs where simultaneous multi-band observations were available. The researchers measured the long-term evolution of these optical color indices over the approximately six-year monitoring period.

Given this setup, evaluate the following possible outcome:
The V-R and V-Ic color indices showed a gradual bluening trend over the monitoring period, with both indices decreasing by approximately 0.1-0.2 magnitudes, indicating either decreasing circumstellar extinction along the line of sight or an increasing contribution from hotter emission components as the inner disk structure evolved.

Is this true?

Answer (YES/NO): NO